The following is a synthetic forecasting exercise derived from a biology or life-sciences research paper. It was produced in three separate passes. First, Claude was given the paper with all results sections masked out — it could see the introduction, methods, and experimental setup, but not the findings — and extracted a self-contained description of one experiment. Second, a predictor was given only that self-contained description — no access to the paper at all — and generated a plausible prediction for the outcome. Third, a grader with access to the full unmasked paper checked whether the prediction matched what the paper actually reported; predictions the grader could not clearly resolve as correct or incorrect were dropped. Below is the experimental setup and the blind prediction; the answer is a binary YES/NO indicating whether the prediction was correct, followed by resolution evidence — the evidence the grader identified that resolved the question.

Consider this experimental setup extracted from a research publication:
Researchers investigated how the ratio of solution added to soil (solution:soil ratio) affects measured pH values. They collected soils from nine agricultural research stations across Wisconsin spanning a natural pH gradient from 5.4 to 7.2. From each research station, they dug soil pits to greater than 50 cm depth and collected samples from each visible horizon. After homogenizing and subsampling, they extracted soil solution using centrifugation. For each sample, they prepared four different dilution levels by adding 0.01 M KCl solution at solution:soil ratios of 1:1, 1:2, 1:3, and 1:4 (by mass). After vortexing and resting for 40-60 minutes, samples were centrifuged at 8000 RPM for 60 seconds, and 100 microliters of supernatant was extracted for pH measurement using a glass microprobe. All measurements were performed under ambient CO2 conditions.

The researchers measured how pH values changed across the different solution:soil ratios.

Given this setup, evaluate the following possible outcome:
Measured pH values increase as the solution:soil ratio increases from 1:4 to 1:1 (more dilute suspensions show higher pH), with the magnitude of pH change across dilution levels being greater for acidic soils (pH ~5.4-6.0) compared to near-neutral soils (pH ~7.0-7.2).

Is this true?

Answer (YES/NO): NO